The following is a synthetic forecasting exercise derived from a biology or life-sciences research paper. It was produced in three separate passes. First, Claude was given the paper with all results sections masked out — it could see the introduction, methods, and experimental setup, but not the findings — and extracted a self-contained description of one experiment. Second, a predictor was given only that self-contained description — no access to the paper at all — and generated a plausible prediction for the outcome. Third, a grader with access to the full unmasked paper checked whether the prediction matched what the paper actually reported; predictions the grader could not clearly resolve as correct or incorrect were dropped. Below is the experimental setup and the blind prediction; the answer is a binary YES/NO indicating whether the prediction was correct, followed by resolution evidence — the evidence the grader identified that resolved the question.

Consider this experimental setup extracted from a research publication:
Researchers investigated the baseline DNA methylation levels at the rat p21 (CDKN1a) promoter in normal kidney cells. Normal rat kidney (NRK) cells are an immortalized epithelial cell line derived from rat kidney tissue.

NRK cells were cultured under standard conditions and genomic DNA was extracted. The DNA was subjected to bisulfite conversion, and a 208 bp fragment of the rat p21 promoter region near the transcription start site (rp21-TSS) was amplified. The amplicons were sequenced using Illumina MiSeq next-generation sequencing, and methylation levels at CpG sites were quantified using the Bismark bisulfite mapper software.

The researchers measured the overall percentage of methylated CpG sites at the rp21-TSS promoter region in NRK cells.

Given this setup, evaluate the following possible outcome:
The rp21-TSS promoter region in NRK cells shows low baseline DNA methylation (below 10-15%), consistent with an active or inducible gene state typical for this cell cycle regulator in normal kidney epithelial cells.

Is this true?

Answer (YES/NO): NO